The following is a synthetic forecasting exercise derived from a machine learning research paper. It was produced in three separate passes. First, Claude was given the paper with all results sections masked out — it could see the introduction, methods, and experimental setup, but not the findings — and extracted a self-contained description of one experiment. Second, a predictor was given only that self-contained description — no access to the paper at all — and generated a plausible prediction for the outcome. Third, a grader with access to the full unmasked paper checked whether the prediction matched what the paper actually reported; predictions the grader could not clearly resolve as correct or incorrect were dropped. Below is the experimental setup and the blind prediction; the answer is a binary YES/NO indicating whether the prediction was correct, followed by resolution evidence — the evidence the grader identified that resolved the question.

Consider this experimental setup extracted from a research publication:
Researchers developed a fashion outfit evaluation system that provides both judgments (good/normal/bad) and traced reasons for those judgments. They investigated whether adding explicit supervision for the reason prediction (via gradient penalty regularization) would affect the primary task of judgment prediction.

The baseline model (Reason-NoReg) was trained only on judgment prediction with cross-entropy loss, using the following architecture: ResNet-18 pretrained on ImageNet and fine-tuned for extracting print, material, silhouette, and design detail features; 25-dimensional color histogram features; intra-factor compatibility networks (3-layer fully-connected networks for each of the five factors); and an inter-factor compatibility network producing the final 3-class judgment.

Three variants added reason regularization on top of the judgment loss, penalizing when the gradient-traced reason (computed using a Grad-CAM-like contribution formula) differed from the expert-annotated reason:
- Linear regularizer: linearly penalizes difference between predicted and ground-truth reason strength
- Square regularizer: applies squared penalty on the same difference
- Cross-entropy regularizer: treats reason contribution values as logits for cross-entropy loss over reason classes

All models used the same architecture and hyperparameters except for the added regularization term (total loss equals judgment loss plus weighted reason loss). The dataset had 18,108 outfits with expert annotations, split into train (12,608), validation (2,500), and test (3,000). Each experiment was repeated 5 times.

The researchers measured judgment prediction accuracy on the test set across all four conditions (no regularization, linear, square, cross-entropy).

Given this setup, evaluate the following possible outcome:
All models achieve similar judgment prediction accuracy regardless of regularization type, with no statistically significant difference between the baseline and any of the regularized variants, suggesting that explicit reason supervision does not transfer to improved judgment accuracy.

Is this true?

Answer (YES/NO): NO